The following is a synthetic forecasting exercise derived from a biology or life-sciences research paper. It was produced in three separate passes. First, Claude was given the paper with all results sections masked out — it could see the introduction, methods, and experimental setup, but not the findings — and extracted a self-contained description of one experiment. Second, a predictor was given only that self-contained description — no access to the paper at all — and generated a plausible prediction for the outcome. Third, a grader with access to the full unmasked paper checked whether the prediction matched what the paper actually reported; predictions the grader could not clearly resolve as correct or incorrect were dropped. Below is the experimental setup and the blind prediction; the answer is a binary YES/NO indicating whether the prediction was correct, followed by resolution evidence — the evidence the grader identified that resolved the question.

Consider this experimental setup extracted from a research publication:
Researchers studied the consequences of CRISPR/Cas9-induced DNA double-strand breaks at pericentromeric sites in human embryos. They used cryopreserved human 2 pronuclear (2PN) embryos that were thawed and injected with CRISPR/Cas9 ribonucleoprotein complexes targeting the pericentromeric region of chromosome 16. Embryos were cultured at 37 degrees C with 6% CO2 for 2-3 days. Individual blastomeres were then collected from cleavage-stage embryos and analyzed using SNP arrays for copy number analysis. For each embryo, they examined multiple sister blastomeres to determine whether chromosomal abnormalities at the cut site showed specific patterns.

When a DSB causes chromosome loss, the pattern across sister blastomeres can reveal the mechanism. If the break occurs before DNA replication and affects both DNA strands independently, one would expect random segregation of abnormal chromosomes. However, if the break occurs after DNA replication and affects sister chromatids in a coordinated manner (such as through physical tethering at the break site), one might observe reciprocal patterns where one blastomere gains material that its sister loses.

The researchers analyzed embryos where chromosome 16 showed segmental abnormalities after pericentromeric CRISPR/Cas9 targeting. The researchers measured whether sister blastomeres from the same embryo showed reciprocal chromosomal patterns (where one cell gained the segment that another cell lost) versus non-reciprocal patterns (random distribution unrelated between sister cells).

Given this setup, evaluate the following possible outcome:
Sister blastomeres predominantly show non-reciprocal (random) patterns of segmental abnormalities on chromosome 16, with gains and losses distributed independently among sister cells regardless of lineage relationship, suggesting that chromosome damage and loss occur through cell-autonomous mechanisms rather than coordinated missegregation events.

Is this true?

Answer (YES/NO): NO